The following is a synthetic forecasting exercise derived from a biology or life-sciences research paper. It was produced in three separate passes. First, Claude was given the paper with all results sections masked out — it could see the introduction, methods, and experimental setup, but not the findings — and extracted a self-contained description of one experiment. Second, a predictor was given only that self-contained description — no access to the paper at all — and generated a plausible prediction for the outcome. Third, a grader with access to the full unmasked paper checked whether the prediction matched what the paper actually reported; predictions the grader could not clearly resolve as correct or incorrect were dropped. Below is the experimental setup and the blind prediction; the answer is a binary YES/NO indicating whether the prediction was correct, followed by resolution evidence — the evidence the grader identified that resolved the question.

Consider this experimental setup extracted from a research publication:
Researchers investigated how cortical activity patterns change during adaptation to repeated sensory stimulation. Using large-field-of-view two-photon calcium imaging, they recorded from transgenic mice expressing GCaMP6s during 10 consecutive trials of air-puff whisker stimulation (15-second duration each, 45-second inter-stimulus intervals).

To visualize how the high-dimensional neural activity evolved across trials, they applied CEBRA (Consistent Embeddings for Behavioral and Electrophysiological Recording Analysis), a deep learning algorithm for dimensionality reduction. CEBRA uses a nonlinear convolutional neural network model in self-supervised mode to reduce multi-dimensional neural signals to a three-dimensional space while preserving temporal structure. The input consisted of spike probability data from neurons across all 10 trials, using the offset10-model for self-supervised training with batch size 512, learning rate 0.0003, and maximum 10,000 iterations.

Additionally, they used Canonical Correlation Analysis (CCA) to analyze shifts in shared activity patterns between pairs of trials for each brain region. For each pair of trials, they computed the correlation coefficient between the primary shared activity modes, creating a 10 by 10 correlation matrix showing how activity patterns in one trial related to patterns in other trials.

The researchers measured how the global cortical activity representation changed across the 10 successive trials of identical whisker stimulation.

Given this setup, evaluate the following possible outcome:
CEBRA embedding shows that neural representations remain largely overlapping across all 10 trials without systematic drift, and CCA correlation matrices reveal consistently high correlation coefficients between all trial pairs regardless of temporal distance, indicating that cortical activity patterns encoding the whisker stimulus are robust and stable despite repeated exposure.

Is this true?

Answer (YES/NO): NO